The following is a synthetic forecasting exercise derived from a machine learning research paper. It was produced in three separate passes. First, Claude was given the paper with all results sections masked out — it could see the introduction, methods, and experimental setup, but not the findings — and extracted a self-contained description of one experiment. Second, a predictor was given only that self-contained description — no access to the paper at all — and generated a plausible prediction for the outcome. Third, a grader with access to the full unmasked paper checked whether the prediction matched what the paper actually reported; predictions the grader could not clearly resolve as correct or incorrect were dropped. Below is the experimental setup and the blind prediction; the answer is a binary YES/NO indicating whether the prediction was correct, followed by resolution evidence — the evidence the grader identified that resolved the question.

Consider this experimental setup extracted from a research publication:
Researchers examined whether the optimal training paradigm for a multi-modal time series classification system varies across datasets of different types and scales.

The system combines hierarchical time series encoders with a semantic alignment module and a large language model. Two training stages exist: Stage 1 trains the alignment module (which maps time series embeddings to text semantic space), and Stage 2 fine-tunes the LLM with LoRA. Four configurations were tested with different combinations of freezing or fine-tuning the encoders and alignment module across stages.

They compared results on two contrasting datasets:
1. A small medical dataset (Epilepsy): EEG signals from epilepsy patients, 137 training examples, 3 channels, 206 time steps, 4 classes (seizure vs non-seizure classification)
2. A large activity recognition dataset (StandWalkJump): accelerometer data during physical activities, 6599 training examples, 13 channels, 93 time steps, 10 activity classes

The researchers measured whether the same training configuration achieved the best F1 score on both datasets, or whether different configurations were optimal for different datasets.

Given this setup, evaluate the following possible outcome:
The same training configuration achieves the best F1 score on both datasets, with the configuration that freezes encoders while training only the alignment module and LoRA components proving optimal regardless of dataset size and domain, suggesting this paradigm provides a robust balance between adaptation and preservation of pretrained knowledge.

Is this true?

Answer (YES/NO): NO